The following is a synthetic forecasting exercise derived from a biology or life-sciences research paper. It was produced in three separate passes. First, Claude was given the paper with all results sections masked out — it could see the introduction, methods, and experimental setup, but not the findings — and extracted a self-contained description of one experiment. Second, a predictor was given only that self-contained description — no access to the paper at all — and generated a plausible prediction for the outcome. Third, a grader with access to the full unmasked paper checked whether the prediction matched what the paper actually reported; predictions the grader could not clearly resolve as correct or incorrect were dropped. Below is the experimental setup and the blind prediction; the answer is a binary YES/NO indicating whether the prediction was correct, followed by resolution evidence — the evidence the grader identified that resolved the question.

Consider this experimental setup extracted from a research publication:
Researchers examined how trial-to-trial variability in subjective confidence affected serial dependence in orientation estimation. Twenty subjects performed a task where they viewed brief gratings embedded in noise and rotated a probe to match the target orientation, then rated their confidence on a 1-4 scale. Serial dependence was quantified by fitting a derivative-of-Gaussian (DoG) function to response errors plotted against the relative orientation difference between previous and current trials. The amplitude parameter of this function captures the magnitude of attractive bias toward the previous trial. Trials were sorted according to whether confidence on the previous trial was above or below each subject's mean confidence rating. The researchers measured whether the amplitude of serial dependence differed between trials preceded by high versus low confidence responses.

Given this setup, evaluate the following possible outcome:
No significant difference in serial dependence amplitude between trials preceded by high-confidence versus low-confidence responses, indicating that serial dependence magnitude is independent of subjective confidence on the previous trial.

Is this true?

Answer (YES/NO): NO